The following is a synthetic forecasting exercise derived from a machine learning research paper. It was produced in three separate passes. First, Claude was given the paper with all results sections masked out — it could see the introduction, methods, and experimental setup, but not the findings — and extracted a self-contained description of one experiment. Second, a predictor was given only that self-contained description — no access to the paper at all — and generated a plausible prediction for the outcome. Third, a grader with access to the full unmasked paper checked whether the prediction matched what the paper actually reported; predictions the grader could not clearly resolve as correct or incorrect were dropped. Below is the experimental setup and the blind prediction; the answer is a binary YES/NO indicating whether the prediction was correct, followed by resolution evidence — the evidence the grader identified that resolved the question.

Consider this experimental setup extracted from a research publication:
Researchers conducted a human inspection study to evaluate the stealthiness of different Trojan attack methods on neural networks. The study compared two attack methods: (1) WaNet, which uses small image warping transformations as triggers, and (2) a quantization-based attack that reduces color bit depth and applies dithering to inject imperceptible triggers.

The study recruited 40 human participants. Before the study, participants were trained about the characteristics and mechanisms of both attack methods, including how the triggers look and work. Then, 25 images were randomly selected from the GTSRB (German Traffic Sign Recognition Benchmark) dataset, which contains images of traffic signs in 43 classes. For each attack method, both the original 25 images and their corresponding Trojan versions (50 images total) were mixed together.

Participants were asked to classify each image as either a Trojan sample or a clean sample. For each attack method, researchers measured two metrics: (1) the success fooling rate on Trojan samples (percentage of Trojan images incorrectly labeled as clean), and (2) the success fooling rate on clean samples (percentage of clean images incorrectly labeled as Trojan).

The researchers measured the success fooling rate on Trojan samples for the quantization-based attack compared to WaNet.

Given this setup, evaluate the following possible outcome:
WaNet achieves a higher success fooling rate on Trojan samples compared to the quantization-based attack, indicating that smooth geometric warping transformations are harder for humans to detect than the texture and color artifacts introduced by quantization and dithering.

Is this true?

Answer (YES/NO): NO